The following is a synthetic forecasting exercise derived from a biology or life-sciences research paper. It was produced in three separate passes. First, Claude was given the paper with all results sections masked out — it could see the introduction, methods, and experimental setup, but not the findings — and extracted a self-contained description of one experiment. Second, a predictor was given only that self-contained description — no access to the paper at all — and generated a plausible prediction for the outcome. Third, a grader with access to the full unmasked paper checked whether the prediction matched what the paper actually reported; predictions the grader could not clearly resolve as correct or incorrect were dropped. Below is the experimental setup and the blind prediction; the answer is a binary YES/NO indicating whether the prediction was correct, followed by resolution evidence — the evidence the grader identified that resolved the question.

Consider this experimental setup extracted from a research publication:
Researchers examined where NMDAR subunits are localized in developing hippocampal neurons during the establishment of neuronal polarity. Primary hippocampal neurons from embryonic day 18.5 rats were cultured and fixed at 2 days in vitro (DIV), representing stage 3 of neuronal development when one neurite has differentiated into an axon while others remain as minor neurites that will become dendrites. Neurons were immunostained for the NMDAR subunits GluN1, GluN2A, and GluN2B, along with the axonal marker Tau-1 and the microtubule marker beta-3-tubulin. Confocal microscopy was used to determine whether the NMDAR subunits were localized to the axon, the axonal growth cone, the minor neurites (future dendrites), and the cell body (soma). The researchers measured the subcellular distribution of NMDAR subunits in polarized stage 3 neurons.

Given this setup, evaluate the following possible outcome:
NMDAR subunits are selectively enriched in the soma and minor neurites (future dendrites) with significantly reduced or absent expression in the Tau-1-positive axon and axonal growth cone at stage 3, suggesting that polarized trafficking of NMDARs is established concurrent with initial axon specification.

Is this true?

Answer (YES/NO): NO